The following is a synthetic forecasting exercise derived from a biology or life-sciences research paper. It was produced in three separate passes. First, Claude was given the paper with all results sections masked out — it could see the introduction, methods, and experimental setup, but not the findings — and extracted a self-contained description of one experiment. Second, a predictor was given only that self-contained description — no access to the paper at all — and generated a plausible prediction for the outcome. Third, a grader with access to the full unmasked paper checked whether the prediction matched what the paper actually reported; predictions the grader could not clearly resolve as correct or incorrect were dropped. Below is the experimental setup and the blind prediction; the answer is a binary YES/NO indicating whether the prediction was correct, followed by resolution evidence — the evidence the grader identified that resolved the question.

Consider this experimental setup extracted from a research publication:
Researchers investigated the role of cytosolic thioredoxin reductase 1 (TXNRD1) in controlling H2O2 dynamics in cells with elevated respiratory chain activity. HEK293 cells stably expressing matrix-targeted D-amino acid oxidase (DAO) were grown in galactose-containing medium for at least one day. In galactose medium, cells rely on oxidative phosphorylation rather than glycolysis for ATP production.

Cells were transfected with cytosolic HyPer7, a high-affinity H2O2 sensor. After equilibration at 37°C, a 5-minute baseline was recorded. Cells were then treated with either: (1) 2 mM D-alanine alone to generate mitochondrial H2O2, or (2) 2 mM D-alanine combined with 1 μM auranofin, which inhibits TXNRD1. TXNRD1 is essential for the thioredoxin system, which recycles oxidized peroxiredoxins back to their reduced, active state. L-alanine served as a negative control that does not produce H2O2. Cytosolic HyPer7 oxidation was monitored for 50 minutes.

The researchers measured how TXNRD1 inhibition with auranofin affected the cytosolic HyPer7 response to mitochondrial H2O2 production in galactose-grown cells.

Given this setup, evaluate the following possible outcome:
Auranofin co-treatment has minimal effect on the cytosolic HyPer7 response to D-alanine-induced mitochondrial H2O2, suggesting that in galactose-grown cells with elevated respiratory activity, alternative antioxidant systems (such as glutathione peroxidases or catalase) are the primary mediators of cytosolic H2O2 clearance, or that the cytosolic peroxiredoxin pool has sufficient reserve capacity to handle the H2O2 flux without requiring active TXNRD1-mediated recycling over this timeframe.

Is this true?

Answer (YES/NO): NO